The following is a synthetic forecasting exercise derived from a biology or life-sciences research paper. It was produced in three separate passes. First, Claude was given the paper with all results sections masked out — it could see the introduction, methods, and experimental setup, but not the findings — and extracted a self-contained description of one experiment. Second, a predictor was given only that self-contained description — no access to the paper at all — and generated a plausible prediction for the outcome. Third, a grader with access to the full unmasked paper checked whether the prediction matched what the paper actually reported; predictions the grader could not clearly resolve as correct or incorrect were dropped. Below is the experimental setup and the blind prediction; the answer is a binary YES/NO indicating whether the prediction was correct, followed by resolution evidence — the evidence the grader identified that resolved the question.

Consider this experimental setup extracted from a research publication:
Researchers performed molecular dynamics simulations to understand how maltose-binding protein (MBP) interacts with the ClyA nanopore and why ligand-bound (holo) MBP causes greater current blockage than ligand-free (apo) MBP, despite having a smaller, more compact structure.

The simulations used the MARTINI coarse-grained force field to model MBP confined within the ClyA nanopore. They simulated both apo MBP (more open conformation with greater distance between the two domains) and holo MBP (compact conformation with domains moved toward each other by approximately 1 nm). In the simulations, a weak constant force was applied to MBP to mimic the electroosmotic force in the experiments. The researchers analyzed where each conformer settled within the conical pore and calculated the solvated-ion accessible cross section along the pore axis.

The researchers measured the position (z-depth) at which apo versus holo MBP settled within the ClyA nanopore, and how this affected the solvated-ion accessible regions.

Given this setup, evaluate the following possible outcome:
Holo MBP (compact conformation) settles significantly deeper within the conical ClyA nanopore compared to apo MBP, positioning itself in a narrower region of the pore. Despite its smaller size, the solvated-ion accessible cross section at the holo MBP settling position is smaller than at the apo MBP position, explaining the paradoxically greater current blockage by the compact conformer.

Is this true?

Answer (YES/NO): YES